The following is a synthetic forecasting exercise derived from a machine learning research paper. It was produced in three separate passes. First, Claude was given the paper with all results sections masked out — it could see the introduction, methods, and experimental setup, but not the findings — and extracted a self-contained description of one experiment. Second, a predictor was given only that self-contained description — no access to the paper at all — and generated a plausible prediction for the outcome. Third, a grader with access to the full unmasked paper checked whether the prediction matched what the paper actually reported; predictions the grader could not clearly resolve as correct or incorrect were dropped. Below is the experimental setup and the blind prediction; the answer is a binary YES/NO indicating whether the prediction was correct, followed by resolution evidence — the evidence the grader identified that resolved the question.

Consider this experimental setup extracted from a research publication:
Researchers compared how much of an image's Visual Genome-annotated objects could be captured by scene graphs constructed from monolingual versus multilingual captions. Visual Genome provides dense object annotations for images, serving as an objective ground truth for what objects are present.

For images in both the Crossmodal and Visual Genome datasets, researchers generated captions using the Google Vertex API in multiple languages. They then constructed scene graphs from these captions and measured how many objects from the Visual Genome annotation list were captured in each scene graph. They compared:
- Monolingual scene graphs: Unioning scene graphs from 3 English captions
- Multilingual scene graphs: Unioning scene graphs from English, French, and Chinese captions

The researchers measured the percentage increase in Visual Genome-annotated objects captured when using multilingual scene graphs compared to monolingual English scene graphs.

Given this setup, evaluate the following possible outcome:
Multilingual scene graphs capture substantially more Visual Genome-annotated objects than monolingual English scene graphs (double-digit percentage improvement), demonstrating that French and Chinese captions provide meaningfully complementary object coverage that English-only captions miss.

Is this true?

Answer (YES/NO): YES